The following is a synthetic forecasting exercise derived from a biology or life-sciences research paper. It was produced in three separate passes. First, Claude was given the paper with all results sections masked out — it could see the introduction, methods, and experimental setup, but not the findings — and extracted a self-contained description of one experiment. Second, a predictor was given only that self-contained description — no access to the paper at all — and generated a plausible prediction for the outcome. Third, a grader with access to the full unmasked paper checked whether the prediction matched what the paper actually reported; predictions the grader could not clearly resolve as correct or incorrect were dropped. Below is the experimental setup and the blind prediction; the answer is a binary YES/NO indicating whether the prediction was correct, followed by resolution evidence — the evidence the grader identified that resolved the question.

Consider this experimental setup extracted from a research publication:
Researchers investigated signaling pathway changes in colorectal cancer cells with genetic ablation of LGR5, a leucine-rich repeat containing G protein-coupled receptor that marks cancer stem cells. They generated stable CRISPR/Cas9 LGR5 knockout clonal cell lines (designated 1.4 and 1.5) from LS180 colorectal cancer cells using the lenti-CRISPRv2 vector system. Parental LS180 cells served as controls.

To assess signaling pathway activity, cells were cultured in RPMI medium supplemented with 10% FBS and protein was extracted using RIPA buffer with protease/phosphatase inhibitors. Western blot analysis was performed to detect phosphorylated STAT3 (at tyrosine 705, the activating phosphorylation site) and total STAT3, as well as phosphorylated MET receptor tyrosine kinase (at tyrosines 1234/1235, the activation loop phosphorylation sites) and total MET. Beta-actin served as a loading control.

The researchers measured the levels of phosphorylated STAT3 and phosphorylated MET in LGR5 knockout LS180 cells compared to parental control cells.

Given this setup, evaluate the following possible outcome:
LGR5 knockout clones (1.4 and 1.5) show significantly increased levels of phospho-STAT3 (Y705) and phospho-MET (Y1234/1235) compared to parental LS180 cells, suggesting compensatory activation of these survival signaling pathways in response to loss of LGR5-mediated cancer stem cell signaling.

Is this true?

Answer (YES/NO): YES